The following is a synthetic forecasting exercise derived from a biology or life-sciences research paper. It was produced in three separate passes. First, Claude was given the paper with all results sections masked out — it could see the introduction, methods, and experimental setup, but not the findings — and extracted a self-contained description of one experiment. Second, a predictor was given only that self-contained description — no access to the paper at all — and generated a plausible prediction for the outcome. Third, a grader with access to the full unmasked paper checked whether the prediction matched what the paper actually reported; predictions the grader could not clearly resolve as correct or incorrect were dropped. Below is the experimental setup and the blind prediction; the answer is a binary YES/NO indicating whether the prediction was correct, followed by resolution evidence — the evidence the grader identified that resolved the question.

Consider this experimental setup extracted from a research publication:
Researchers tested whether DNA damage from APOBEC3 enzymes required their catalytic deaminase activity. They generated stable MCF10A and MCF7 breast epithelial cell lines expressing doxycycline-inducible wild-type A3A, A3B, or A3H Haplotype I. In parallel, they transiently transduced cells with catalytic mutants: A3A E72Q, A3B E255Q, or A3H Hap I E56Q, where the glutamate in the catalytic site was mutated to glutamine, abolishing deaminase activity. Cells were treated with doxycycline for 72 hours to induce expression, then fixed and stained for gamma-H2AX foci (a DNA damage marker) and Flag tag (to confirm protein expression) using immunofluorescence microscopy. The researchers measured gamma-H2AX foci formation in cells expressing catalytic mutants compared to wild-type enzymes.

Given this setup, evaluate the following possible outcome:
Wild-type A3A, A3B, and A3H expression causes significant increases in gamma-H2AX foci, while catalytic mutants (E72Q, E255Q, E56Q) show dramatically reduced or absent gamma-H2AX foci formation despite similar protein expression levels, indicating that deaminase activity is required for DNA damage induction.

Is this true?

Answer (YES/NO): YES